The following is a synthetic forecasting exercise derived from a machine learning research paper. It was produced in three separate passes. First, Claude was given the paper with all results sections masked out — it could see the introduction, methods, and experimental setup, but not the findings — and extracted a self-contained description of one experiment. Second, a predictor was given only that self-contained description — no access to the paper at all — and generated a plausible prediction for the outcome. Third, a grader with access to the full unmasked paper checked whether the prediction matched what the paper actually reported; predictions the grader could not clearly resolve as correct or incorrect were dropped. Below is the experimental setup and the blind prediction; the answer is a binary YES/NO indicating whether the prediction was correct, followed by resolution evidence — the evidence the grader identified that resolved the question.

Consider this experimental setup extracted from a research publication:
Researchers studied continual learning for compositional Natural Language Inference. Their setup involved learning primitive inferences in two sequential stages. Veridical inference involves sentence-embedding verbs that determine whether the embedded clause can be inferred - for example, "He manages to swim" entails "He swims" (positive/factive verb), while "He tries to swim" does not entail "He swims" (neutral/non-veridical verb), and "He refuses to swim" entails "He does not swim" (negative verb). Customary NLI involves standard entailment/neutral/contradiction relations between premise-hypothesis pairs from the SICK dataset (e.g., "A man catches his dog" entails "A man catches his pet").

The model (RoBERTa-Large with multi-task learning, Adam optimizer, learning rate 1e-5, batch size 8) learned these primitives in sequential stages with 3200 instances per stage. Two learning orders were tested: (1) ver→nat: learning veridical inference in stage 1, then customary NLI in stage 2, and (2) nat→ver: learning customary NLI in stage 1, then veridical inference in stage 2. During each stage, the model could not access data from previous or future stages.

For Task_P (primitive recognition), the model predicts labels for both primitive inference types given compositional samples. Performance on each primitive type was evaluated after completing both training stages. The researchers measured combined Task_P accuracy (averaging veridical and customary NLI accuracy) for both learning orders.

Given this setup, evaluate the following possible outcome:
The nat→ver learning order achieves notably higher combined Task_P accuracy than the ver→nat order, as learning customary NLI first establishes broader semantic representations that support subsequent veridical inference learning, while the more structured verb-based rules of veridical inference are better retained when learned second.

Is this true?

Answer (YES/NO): NO